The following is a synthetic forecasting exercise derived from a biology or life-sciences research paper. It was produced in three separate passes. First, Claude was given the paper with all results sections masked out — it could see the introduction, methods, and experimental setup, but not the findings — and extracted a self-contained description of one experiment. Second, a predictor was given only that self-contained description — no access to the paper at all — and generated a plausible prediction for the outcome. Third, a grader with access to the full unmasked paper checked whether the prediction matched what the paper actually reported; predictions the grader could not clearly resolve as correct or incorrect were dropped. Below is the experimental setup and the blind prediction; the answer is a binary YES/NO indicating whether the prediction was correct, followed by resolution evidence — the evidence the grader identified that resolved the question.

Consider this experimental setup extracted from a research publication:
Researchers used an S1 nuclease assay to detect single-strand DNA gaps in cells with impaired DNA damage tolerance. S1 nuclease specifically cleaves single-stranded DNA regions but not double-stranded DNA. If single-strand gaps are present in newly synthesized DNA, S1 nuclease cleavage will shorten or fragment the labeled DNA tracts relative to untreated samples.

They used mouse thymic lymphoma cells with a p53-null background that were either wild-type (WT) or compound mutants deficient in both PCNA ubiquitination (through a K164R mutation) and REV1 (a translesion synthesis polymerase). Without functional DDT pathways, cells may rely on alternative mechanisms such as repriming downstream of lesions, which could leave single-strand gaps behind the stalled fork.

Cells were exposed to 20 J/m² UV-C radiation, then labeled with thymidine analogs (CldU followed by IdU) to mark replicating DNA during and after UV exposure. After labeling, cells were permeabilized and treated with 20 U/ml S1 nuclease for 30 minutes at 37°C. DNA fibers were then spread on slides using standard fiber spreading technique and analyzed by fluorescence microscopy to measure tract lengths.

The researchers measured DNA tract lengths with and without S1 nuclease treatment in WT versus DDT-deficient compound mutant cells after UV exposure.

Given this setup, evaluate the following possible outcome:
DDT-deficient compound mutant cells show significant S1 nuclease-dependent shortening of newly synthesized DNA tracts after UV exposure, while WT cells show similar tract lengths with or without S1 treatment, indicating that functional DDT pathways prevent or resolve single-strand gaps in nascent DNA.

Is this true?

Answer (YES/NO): NO